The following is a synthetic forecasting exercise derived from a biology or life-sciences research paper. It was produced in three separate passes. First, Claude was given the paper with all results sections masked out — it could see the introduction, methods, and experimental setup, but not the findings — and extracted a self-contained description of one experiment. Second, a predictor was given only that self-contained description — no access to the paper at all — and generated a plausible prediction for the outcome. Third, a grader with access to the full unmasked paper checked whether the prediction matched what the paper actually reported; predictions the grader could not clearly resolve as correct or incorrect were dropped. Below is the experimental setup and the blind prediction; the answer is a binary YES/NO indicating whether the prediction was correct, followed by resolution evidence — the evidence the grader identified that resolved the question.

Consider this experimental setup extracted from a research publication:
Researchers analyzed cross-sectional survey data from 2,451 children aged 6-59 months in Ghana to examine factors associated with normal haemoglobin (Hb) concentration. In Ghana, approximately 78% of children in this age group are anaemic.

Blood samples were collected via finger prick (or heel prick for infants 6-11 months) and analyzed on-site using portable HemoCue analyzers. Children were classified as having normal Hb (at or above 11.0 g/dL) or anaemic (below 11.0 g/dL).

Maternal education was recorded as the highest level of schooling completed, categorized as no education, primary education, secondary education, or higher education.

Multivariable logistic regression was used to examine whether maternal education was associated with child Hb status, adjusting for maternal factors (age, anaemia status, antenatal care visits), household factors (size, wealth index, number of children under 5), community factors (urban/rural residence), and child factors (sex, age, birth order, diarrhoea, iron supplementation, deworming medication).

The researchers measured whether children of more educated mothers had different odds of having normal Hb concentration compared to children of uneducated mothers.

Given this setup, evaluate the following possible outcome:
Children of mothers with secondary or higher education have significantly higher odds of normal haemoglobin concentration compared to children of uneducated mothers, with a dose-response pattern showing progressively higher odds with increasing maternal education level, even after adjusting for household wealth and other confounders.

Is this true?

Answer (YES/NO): NO